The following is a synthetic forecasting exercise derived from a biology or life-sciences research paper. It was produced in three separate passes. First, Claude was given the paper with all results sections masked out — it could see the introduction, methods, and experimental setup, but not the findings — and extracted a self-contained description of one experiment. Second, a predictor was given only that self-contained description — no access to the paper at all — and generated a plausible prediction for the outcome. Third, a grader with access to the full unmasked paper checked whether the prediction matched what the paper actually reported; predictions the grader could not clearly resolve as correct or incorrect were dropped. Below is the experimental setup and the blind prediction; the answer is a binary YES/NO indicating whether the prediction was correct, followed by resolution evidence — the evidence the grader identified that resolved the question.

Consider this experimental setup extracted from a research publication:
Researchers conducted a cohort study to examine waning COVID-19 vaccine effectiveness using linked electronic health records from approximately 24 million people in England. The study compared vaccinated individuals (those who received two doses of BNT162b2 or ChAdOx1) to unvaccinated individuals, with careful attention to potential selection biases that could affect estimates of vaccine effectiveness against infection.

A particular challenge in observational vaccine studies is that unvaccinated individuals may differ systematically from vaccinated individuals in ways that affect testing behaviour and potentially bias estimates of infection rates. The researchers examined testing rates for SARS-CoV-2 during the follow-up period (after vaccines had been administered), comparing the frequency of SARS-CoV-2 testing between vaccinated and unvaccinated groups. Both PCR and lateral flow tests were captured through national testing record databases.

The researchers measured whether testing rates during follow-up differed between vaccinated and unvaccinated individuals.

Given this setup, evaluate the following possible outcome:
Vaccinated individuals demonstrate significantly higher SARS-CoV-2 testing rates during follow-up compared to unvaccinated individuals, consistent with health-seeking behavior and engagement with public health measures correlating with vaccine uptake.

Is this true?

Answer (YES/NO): YES